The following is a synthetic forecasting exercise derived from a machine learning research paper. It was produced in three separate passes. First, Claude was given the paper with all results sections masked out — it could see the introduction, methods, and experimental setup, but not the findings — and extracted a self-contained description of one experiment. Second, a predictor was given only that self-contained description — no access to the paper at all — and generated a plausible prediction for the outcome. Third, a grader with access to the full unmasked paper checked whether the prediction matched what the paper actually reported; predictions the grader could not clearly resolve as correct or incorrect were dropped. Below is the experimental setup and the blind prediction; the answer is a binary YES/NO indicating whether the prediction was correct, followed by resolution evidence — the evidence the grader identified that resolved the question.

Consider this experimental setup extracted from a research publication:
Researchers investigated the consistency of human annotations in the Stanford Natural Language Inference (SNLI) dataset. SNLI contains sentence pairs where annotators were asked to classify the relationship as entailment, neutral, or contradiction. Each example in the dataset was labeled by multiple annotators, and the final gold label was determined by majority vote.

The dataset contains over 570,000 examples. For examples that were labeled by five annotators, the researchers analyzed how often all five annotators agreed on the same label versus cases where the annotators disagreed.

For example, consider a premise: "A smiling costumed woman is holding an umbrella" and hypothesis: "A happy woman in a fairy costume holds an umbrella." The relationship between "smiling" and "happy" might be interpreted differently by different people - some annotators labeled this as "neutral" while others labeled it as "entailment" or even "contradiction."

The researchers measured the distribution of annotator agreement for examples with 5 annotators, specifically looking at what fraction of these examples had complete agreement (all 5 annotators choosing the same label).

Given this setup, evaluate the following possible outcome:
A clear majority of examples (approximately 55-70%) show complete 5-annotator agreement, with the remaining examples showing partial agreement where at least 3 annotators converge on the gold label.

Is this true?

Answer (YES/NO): YES